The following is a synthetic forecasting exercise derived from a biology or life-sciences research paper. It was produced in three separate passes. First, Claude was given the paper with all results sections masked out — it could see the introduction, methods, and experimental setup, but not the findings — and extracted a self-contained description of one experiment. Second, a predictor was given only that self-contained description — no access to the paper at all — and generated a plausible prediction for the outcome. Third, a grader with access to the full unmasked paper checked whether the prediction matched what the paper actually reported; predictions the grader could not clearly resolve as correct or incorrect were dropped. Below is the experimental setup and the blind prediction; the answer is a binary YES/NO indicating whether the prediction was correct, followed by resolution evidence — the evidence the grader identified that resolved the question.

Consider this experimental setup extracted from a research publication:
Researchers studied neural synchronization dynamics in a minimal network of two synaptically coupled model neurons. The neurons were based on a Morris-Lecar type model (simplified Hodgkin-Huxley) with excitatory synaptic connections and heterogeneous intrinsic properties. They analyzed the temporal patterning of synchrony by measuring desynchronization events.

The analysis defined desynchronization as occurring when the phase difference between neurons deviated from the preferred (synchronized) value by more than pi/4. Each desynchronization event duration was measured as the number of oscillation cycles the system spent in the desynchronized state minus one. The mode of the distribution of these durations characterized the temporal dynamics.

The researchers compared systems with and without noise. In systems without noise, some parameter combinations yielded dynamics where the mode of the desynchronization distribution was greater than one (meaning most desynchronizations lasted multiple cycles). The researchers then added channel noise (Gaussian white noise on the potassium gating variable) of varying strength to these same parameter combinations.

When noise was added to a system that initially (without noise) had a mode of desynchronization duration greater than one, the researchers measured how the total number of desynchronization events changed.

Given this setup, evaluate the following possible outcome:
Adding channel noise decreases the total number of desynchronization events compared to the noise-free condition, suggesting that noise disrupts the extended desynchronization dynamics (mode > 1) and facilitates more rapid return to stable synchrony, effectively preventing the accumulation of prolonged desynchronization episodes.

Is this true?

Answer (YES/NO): NO